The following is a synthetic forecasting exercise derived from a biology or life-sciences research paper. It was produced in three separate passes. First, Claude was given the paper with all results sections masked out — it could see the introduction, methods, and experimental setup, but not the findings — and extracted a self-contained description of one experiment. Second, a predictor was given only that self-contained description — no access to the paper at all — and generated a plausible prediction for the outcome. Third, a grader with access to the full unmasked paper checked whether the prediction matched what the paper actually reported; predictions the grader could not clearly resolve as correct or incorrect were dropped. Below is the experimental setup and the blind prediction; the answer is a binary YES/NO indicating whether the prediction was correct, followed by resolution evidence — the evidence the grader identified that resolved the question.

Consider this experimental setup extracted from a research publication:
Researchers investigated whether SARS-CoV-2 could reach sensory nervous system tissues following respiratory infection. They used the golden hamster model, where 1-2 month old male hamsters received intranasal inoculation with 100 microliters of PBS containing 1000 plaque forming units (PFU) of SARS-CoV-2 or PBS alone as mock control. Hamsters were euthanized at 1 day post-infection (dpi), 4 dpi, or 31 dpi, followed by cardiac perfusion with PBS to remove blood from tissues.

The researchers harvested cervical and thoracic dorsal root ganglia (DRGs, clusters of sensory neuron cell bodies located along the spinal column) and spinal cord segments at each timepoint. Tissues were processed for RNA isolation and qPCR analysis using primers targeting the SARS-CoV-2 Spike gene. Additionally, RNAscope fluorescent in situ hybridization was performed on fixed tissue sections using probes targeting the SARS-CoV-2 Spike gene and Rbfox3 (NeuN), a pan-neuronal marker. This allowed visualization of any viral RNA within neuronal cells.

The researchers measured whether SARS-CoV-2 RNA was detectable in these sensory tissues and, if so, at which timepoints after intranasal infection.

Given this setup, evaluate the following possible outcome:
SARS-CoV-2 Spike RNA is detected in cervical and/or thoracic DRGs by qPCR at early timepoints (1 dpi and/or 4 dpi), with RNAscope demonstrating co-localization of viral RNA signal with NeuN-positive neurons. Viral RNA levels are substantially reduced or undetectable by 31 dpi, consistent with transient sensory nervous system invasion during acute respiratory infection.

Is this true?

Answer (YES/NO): NO